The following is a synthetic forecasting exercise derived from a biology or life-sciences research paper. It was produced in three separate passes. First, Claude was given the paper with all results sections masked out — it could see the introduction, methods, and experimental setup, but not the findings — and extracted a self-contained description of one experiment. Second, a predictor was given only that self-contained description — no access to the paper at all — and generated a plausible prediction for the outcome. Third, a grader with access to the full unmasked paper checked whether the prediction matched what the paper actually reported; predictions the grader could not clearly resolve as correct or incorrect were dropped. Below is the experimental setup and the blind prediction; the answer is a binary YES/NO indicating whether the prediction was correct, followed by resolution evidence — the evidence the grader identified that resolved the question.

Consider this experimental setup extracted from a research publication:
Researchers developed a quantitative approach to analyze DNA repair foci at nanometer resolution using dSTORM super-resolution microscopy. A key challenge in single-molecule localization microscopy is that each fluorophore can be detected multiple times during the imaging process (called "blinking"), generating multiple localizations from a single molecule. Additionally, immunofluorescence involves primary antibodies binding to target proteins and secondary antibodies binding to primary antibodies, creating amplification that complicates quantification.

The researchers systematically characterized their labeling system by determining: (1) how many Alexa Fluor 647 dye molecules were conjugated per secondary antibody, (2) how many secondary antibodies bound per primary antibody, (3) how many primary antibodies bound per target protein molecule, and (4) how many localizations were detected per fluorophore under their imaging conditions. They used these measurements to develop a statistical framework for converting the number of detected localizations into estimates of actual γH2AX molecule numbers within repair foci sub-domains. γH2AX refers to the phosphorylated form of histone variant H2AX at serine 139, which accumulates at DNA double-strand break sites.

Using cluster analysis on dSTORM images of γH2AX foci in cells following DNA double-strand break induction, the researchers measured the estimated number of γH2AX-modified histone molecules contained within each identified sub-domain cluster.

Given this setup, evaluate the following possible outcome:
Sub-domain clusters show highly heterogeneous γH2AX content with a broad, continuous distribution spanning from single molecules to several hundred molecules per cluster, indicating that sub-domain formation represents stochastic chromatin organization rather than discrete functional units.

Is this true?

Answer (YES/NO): NO